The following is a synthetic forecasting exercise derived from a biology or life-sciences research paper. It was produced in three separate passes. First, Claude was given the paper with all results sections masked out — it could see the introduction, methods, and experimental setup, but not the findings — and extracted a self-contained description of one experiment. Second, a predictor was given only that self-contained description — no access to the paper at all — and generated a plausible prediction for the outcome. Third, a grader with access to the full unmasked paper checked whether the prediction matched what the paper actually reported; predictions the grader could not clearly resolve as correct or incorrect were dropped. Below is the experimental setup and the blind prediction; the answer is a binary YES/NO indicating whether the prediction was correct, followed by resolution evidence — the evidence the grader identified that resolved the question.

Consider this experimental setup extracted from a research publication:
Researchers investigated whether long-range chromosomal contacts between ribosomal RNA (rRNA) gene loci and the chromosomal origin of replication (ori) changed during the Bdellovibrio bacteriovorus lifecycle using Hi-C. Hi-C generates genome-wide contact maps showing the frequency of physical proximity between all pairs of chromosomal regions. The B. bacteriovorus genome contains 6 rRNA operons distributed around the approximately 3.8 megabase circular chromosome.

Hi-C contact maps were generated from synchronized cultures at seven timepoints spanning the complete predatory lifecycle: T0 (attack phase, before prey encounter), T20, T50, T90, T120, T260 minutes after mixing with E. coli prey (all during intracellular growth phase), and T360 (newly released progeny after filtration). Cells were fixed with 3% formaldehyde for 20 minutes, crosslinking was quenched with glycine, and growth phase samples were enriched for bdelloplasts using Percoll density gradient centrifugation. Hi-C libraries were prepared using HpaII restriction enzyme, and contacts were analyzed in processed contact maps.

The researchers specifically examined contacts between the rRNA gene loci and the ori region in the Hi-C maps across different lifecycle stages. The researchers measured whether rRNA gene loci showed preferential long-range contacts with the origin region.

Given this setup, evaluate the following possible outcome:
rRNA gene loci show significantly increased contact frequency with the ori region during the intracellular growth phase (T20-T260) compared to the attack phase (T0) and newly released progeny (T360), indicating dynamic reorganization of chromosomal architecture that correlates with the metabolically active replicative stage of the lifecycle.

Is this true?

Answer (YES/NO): YES